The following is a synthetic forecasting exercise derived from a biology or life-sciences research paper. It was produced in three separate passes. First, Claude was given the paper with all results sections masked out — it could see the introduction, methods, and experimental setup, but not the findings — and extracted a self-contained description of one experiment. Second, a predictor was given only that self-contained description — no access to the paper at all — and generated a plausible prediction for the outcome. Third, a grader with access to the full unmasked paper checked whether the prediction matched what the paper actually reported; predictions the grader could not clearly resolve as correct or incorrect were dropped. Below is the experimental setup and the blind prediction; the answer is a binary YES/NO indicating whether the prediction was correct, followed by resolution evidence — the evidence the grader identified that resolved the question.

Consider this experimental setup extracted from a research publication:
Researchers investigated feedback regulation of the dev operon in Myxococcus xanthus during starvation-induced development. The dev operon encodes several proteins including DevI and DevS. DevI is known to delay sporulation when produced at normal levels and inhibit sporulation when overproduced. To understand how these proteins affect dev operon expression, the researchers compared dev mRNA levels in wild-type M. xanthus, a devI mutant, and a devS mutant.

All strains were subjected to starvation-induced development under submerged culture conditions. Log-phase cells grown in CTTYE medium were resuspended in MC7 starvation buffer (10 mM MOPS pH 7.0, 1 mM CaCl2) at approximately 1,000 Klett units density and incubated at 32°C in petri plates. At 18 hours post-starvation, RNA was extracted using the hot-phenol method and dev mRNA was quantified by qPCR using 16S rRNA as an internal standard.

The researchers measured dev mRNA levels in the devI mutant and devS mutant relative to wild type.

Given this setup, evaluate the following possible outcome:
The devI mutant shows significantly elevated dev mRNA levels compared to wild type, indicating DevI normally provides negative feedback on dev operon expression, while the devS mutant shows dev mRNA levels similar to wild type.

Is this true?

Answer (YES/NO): NO